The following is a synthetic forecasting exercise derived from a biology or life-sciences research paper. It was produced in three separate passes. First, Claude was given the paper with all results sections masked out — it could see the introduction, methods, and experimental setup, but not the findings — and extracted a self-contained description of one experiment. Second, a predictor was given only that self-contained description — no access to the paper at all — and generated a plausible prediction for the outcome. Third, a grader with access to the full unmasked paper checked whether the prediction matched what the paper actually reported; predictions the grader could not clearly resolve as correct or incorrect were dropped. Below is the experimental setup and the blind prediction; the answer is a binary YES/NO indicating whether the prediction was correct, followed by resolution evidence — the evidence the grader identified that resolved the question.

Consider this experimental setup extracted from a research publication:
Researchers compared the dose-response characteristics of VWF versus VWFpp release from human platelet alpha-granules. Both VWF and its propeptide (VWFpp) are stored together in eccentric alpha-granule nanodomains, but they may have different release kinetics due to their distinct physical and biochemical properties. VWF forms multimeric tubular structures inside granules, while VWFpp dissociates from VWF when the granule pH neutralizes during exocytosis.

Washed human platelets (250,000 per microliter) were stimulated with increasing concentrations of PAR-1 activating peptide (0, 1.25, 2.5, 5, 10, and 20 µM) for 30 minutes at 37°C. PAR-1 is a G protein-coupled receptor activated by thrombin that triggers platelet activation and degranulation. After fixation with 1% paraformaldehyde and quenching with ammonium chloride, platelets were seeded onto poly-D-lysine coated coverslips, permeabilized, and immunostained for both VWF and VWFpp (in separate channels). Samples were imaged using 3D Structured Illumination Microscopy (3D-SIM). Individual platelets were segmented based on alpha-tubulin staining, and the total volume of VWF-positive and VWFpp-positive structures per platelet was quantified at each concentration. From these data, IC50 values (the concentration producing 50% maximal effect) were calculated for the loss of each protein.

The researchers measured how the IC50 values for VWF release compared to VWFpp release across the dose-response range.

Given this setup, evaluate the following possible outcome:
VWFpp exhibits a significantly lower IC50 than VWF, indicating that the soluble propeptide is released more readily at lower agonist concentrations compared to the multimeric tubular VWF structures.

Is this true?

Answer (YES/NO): YES